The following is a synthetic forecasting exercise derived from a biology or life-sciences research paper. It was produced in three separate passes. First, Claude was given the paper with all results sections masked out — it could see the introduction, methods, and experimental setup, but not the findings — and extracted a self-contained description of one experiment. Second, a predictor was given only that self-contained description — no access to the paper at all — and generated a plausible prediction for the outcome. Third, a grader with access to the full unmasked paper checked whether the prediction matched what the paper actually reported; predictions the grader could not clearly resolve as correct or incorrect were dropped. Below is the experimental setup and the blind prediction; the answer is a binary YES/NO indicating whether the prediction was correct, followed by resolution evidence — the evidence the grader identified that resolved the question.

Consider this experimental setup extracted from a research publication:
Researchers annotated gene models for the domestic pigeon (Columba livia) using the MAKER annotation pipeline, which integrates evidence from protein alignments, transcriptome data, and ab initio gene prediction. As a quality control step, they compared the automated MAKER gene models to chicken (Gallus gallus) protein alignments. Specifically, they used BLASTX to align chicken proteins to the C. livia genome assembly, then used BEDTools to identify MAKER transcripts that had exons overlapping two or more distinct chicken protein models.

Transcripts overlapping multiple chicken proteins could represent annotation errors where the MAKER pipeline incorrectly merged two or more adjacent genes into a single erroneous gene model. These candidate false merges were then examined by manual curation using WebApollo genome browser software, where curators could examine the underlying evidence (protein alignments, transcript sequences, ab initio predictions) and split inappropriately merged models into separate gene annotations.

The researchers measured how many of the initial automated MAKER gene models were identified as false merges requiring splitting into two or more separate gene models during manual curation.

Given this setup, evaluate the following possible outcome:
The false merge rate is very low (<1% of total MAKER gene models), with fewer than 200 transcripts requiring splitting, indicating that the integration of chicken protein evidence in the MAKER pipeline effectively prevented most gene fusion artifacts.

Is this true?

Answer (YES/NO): NO